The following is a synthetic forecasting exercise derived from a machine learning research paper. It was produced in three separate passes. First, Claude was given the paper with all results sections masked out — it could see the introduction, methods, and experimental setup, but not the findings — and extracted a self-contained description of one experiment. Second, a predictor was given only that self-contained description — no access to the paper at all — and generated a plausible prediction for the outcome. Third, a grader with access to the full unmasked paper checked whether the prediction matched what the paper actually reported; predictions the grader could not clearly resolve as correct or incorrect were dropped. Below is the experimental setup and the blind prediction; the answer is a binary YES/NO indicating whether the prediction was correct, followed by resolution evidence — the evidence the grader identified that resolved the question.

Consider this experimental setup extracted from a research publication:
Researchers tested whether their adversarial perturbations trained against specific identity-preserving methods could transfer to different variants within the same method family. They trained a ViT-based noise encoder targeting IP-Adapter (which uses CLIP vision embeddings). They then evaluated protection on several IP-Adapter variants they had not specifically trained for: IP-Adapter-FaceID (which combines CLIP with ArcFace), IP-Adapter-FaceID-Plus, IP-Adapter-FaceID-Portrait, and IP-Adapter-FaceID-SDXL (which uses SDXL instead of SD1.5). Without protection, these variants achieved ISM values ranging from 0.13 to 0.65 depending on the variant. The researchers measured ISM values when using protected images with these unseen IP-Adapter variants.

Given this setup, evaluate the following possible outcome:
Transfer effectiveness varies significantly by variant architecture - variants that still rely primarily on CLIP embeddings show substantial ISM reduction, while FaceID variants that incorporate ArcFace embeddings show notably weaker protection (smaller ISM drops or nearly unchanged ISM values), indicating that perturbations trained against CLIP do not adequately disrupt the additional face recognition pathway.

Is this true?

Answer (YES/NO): NO